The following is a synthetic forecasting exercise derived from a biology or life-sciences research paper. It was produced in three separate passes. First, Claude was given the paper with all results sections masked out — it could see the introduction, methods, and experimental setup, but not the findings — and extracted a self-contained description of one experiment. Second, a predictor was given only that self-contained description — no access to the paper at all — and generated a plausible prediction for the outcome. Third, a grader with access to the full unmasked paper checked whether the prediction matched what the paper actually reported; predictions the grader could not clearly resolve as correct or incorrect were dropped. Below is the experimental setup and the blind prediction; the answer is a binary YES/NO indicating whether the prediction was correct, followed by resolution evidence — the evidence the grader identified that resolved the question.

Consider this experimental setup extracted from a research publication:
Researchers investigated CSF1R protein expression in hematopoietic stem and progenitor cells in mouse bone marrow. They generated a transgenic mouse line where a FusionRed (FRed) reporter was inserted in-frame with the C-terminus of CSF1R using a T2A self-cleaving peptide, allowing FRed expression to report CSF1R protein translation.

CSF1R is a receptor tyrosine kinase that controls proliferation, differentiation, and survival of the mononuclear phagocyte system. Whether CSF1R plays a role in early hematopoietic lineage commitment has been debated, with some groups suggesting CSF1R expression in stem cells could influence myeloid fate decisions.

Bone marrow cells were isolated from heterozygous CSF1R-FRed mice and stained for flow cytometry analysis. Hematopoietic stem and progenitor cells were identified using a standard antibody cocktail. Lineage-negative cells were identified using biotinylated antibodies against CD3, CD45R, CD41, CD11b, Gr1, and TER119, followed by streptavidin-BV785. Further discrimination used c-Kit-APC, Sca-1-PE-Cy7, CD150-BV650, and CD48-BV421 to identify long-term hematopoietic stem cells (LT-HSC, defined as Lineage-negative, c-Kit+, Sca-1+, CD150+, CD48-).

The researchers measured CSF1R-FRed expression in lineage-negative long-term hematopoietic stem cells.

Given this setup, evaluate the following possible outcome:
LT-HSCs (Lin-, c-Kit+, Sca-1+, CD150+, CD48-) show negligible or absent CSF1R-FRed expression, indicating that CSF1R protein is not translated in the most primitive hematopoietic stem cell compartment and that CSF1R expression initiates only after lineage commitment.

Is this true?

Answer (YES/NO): YES